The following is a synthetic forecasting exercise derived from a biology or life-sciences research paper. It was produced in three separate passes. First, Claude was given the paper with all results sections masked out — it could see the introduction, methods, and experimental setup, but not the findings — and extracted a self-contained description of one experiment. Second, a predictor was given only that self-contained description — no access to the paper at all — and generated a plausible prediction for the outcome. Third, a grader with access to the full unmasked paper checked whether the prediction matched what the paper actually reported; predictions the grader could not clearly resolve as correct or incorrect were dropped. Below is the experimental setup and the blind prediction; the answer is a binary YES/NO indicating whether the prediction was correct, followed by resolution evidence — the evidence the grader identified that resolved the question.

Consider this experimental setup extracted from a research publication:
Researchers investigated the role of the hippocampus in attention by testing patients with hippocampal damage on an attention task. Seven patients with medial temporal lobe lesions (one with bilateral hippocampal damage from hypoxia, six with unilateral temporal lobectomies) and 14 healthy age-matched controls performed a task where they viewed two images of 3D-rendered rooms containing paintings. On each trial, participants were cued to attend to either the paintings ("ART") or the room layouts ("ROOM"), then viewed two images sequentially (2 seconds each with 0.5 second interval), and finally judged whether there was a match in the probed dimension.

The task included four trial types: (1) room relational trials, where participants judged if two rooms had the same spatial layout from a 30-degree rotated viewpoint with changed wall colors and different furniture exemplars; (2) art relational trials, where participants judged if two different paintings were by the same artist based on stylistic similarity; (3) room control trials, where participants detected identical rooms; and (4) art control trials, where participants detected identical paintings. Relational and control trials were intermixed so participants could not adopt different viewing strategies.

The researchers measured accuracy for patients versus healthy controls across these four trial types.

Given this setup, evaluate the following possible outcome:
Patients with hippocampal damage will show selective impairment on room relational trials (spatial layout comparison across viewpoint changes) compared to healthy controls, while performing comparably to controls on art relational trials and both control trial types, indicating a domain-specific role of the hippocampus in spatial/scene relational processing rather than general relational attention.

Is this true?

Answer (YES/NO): YES